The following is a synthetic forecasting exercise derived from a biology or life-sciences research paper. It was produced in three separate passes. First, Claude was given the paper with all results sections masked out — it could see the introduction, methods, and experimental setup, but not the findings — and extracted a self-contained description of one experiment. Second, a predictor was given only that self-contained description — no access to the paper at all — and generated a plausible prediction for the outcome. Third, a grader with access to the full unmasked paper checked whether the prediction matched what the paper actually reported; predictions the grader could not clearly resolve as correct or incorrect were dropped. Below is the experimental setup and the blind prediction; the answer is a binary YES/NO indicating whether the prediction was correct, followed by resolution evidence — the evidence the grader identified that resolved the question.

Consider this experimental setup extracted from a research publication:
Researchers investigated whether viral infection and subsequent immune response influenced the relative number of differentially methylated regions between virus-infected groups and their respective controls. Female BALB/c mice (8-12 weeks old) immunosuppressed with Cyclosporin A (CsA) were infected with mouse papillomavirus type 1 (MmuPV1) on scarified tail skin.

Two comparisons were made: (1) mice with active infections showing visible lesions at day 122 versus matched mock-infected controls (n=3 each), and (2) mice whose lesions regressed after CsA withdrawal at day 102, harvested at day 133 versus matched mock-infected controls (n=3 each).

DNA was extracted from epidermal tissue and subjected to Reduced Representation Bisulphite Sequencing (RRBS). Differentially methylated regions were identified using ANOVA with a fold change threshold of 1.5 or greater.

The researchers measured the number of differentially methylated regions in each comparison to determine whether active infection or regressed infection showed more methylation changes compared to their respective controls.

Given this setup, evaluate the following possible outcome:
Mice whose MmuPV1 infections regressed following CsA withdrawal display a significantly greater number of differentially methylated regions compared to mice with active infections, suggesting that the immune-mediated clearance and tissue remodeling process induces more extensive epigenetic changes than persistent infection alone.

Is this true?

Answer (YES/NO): YES